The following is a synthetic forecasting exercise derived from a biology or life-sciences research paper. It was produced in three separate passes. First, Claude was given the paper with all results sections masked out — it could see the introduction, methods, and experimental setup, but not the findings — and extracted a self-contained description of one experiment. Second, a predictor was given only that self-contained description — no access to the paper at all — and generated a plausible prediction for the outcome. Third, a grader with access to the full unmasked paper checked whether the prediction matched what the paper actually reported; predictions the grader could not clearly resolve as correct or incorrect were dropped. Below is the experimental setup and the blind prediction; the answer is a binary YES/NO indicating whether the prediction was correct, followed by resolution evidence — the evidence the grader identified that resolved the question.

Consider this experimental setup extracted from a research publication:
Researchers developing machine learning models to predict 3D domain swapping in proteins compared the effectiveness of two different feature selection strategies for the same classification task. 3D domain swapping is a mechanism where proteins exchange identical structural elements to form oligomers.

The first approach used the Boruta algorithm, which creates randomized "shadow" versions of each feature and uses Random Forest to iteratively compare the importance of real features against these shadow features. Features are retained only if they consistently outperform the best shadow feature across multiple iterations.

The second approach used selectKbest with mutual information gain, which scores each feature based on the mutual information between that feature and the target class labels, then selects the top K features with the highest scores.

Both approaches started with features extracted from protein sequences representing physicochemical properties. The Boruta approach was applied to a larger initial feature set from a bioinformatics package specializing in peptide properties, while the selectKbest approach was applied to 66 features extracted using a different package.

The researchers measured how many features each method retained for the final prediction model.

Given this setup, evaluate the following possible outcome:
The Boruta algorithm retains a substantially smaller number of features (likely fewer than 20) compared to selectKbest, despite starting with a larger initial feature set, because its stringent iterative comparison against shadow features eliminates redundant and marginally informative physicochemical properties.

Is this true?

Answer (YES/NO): NO